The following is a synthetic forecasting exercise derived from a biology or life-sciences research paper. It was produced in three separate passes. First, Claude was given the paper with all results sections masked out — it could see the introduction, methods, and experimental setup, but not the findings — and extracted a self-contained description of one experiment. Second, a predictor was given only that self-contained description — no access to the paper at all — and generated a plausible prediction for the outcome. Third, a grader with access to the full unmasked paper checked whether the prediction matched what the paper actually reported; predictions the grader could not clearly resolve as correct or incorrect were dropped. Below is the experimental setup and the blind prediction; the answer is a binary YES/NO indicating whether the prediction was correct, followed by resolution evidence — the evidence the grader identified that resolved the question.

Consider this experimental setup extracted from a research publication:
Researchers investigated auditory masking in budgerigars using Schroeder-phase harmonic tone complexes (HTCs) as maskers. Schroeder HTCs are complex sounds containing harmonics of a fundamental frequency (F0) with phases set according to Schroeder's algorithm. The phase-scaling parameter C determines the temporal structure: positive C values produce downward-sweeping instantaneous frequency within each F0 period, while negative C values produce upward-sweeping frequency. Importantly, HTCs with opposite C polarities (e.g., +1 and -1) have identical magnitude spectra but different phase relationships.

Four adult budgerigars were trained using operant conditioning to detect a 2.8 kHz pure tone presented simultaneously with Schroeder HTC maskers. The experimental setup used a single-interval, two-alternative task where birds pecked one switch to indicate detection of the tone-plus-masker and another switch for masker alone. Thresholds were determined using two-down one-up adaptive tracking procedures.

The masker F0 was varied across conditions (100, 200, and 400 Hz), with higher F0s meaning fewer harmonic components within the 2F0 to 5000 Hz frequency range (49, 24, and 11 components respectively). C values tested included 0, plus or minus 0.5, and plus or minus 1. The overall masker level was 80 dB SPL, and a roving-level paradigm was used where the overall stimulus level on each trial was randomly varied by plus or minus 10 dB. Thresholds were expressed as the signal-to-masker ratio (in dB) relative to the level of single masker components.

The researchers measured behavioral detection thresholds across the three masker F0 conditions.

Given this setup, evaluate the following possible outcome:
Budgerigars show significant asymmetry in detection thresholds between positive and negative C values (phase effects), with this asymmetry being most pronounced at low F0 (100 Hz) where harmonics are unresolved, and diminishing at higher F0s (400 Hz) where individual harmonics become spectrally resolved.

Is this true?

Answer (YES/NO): NO